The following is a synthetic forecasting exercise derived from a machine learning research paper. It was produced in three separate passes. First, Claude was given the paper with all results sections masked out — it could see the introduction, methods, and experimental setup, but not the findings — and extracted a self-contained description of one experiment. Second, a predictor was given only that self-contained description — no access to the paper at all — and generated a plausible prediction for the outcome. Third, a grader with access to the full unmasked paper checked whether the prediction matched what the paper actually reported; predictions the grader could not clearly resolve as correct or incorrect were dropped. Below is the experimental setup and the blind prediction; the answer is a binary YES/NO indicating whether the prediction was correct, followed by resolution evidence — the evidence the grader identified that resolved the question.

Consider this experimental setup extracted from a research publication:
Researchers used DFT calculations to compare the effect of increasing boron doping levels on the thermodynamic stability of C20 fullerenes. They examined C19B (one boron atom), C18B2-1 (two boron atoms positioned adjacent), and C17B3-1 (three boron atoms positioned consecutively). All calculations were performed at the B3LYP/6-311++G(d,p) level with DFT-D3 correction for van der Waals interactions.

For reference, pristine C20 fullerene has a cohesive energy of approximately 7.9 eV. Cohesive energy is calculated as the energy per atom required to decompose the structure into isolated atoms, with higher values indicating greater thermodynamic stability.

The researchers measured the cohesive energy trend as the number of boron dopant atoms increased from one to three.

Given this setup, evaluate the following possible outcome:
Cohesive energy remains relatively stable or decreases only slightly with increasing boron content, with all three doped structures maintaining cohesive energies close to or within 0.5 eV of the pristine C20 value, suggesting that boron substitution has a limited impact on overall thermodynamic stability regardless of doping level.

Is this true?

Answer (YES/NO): NO